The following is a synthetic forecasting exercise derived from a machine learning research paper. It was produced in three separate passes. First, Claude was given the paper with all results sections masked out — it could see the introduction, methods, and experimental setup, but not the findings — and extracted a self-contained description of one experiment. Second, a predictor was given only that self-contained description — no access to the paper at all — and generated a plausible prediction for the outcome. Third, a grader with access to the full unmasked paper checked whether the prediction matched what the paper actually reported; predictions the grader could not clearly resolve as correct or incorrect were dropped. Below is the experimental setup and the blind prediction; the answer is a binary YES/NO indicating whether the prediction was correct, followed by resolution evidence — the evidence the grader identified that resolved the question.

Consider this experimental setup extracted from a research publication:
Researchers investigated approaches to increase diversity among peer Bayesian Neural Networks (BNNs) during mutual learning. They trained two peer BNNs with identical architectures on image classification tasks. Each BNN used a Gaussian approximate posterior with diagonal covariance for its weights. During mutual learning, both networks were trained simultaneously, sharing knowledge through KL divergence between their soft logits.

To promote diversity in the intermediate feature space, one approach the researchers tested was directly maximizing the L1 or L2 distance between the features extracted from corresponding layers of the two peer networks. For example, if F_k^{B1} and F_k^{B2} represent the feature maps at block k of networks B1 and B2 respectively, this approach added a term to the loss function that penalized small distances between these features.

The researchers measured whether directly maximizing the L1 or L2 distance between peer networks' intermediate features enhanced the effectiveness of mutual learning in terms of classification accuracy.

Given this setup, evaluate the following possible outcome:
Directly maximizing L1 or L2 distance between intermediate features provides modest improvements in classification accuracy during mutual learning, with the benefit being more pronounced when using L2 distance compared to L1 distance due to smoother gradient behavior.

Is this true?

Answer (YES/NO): NO